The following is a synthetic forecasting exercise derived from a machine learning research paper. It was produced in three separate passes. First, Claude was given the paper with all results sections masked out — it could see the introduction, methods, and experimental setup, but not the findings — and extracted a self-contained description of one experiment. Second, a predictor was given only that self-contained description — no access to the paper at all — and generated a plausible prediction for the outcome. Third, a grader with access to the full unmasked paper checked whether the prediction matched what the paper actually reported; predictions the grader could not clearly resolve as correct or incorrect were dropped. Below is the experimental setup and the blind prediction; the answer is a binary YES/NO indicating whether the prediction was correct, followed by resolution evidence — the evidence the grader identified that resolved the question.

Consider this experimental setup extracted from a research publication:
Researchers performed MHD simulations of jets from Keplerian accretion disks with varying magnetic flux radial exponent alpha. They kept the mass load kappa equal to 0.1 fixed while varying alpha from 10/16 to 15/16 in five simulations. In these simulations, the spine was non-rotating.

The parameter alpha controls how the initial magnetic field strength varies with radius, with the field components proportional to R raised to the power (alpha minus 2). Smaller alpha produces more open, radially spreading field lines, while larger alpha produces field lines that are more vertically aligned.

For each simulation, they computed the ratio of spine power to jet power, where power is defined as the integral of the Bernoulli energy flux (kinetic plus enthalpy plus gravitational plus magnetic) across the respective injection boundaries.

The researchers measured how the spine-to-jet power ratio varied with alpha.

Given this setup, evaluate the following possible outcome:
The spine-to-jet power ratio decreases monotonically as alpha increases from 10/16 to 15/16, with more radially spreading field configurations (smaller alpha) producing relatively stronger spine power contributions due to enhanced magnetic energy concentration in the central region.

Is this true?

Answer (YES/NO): YES